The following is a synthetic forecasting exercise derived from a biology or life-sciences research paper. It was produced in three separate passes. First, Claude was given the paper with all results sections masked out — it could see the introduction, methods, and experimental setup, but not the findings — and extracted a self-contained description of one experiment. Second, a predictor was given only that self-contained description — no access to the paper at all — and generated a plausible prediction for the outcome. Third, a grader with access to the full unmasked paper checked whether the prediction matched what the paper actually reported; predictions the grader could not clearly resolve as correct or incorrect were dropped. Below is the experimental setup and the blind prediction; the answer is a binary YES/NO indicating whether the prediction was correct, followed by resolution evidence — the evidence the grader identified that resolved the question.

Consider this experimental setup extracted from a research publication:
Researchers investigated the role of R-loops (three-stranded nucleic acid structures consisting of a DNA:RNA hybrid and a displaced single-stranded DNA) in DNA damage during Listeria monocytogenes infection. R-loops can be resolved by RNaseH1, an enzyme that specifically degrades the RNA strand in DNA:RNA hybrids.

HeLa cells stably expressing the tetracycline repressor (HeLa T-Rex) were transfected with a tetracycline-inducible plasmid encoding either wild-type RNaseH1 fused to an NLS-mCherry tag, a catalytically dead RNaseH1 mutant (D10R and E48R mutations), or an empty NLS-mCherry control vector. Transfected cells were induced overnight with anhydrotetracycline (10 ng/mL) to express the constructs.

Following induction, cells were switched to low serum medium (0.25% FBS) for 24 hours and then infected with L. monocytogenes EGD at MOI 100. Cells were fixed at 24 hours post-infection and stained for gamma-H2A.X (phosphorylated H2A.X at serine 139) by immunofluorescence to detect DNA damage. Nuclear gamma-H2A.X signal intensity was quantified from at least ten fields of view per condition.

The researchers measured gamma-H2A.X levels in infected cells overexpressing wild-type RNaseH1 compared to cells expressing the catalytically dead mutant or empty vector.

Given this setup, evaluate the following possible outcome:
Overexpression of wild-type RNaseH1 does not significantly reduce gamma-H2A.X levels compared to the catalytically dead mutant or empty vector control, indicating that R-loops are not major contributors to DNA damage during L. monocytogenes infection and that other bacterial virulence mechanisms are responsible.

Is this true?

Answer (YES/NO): NO